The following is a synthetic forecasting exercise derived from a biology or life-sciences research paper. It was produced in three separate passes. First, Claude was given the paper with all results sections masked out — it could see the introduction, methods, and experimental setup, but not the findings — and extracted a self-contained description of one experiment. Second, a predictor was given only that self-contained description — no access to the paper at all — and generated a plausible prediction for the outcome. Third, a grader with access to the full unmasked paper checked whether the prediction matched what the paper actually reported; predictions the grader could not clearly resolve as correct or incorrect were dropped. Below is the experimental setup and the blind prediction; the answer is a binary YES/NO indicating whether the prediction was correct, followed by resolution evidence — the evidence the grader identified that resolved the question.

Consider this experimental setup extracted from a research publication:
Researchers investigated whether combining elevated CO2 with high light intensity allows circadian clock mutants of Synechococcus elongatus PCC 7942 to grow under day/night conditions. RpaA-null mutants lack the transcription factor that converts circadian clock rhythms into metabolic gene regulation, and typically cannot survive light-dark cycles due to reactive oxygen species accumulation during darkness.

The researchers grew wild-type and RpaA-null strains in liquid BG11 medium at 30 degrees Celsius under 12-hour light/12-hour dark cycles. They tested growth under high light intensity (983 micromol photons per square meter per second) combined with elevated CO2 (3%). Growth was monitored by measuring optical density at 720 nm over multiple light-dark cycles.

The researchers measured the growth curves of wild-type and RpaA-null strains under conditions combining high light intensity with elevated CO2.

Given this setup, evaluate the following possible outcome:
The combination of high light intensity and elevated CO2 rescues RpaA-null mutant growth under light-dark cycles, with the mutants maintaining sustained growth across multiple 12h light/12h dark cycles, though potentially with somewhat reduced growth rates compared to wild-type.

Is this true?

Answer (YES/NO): NO